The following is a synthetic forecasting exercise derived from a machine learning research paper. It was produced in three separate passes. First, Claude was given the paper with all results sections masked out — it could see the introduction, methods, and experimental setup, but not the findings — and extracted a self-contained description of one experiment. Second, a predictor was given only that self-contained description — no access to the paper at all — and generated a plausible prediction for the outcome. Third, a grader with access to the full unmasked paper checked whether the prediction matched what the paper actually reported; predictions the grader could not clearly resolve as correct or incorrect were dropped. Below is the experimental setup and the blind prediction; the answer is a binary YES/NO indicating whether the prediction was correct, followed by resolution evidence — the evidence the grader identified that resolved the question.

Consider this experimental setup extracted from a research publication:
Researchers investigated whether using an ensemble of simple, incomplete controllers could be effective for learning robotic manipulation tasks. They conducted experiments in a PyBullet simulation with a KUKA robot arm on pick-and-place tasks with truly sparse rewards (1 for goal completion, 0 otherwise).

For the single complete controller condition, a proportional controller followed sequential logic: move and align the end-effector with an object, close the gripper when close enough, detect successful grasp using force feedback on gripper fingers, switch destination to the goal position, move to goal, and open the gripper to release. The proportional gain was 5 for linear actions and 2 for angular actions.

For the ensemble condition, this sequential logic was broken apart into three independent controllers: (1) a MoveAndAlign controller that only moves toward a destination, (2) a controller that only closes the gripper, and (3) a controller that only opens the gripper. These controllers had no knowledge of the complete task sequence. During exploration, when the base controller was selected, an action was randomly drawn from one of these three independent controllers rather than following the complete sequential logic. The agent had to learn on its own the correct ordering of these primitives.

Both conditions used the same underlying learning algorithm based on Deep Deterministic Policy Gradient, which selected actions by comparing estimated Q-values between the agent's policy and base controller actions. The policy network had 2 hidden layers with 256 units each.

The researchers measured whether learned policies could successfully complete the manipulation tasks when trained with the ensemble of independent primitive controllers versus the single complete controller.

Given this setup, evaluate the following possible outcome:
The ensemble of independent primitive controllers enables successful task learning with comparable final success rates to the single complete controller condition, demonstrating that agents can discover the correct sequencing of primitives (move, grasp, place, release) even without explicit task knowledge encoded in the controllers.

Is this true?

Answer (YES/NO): YES